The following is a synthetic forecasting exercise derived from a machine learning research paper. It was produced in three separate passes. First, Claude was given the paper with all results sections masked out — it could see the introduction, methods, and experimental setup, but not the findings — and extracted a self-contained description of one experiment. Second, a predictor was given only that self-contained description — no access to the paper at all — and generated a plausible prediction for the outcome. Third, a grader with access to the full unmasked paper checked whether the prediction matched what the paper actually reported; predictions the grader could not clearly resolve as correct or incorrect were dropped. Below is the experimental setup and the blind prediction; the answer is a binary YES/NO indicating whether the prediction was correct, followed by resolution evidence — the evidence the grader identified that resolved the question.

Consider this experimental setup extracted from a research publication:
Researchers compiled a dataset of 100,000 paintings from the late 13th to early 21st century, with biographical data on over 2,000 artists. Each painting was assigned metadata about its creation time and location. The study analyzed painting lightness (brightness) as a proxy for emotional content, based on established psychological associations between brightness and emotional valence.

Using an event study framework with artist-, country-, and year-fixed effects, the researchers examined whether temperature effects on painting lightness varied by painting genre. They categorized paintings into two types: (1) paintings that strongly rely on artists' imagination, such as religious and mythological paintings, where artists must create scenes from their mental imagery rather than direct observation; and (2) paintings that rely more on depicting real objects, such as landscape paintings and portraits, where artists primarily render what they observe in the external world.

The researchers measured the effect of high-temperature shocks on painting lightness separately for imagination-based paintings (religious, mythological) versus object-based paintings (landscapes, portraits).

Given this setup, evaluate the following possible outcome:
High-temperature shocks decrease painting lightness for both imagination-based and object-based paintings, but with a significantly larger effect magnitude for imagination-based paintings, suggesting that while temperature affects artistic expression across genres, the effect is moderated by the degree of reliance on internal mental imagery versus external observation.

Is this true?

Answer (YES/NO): NO